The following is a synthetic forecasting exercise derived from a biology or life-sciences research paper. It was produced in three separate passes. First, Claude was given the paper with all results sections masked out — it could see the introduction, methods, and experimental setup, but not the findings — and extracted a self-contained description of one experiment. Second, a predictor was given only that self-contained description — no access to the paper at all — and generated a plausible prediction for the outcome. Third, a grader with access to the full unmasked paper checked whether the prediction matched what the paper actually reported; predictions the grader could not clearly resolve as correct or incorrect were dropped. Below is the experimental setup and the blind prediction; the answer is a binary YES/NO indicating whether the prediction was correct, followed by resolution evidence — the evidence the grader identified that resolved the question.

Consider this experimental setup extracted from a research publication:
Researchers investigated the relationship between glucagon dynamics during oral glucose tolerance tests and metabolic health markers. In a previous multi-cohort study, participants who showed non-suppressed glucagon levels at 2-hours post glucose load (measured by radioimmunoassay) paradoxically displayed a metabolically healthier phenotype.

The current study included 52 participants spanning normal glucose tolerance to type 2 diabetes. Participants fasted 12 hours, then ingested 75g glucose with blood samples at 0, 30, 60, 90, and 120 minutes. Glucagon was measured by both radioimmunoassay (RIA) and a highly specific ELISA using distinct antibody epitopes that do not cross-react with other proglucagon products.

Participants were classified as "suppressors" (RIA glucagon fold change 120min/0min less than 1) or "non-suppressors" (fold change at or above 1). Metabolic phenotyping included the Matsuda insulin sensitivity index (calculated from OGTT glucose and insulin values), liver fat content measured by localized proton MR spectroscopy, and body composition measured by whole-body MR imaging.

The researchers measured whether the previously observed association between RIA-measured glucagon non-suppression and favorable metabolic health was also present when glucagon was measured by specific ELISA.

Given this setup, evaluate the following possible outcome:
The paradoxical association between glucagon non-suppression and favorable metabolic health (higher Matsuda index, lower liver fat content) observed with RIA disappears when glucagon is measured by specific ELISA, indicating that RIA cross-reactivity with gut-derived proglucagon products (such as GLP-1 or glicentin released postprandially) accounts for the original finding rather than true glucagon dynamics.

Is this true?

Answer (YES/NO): NO